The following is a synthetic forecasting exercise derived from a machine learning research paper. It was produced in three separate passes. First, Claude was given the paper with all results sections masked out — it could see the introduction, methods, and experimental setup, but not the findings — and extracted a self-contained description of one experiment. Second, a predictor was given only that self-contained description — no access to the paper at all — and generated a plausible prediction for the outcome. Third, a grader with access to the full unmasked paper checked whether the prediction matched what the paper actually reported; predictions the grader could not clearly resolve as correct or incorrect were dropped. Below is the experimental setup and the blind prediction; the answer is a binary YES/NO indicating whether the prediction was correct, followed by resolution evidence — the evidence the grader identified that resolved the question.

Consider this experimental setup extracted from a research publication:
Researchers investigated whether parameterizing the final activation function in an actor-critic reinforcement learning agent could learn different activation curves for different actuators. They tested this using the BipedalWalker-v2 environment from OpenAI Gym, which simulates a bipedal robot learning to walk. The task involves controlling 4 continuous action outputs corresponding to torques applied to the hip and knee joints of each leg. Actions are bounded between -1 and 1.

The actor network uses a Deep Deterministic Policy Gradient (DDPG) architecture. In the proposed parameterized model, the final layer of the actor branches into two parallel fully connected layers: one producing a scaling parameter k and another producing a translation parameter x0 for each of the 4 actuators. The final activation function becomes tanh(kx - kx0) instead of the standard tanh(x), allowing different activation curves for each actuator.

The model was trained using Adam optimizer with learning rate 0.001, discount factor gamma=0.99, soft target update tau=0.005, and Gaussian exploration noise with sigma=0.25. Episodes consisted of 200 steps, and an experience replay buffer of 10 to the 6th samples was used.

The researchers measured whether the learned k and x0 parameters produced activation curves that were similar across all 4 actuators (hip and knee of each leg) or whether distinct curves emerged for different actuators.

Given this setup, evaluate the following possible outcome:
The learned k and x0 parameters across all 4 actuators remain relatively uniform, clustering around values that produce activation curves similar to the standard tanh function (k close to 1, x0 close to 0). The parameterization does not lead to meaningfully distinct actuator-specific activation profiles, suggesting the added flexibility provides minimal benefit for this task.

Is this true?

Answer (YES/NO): NO